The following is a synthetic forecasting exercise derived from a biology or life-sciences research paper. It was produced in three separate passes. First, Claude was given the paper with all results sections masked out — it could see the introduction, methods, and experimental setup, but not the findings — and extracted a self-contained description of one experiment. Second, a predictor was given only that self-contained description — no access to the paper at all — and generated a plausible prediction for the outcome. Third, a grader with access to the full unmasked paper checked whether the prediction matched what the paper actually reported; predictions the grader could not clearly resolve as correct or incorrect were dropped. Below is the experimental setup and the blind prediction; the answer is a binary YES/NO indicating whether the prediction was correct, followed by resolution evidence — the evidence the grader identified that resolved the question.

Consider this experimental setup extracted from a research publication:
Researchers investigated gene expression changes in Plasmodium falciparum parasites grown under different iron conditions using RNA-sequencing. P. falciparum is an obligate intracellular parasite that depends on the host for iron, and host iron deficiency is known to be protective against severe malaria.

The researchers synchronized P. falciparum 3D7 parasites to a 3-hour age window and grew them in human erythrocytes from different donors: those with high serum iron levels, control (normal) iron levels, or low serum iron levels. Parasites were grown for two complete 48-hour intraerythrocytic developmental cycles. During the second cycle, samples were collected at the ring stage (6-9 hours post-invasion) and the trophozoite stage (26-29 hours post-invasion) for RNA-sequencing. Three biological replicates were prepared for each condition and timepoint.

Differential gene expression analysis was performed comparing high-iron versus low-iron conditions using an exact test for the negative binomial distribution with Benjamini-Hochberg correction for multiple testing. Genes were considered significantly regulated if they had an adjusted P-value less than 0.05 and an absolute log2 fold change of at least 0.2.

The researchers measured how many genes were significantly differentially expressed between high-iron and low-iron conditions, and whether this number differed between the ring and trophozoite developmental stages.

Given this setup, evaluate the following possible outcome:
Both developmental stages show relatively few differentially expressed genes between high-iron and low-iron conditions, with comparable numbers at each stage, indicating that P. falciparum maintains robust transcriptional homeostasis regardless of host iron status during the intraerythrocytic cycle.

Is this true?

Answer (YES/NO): NO